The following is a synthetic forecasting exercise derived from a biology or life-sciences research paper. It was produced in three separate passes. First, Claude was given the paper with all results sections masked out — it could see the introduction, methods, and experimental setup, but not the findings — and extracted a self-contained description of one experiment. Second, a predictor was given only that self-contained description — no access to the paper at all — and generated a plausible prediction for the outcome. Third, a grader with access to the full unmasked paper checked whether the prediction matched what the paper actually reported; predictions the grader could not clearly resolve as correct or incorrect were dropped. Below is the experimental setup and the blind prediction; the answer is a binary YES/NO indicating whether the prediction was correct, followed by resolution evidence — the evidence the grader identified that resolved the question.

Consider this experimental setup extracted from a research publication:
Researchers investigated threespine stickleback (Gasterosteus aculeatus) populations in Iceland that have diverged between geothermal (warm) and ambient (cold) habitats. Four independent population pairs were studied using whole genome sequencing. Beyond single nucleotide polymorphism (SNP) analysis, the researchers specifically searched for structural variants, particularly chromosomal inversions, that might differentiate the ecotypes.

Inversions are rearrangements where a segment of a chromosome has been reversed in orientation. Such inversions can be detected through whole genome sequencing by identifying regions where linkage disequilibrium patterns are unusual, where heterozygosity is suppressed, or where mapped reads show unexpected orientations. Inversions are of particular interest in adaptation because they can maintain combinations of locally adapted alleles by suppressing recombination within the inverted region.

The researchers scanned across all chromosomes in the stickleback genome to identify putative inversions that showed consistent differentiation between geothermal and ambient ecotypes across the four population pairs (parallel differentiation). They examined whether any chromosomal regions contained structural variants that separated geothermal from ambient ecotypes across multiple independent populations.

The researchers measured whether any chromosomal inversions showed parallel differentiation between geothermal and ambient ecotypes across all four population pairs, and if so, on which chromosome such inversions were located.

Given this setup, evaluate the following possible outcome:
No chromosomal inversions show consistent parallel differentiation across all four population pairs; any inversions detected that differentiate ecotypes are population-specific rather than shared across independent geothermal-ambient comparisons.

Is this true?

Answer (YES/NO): NO